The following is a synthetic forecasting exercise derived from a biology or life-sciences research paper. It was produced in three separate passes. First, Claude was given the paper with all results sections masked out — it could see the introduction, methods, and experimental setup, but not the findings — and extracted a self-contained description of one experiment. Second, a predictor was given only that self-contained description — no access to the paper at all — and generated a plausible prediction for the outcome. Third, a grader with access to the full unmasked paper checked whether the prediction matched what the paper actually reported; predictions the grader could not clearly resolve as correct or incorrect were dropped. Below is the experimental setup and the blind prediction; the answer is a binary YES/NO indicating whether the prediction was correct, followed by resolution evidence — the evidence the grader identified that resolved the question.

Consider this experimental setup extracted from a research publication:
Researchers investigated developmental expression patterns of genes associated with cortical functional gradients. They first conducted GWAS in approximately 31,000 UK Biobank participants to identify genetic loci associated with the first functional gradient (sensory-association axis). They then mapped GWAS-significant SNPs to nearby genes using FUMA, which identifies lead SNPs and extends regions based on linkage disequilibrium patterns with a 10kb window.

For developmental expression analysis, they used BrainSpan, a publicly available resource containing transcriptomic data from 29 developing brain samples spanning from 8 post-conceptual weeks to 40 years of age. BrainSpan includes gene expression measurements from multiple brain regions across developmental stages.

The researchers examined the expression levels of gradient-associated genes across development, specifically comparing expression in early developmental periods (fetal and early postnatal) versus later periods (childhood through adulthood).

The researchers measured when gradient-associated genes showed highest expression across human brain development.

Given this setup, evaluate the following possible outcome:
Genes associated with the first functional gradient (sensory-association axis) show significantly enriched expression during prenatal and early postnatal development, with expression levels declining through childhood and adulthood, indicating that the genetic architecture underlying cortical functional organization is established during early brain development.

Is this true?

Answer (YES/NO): NO